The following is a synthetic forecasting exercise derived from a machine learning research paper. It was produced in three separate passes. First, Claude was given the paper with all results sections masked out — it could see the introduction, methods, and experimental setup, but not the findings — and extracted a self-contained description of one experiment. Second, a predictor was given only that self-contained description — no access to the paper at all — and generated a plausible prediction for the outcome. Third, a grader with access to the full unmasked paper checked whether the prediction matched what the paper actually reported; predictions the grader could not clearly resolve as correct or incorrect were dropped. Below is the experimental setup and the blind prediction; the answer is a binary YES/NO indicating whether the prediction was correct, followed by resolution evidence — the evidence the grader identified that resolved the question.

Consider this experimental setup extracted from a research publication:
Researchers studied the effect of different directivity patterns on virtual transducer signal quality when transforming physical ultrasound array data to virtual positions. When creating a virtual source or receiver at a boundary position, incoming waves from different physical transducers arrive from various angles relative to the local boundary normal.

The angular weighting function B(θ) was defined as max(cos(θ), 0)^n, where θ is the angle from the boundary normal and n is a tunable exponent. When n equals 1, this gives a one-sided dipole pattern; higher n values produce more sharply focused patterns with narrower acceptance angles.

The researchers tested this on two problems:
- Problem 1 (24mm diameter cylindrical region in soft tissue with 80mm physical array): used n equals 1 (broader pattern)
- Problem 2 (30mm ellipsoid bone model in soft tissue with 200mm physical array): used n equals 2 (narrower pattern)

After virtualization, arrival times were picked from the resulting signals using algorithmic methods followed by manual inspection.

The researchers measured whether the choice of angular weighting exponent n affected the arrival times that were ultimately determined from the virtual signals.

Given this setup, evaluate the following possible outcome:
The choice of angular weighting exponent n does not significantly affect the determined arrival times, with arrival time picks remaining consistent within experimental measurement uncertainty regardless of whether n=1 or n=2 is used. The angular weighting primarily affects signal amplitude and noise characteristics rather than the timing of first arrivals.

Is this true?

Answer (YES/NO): YES